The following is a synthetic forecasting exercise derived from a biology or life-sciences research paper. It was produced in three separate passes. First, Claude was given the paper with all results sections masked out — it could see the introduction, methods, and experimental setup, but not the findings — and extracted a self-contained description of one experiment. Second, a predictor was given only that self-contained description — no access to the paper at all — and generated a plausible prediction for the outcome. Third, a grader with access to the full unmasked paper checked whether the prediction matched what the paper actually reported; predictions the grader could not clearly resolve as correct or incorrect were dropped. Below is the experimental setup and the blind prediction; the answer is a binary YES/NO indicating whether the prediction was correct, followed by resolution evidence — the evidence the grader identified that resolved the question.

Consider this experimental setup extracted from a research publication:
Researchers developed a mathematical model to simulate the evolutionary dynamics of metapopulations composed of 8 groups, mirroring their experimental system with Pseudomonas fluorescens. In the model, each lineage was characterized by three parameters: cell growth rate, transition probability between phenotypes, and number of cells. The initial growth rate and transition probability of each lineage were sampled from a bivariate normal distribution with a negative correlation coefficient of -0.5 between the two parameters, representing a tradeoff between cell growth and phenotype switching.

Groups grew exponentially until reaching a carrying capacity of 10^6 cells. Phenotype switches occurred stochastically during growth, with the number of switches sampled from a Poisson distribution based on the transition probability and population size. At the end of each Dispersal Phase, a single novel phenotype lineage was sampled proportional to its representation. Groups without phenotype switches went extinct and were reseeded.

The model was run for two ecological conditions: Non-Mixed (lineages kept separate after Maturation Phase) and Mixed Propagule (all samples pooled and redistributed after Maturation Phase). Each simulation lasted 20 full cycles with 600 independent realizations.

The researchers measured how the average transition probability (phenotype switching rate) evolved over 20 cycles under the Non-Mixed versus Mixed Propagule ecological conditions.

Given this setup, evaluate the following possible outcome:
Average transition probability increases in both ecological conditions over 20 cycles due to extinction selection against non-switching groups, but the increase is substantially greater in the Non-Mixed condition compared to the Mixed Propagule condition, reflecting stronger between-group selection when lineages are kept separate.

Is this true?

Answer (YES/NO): NO